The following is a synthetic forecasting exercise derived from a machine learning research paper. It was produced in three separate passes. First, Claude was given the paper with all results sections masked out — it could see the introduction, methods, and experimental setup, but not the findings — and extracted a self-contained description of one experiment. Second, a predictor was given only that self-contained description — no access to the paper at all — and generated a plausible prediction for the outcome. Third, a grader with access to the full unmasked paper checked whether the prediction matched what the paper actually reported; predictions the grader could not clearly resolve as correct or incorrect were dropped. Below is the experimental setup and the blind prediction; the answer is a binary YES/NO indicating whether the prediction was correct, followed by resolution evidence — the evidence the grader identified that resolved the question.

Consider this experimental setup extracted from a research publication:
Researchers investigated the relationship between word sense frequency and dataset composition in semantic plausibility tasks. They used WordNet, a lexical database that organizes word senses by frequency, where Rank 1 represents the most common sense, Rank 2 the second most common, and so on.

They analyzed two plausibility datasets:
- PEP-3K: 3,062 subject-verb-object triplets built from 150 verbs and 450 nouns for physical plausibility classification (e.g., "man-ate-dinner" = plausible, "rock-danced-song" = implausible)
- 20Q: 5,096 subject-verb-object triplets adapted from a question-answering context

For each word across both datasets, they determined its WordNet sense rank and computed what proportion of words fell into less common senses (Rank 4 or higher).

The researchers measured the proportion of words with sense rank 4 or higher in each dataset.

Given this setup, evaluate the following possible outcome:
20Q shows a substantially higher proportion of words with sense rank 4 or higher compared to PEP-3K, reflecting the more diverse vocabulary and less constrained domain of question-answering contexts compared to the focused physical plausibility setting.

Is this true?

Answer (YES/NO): NO